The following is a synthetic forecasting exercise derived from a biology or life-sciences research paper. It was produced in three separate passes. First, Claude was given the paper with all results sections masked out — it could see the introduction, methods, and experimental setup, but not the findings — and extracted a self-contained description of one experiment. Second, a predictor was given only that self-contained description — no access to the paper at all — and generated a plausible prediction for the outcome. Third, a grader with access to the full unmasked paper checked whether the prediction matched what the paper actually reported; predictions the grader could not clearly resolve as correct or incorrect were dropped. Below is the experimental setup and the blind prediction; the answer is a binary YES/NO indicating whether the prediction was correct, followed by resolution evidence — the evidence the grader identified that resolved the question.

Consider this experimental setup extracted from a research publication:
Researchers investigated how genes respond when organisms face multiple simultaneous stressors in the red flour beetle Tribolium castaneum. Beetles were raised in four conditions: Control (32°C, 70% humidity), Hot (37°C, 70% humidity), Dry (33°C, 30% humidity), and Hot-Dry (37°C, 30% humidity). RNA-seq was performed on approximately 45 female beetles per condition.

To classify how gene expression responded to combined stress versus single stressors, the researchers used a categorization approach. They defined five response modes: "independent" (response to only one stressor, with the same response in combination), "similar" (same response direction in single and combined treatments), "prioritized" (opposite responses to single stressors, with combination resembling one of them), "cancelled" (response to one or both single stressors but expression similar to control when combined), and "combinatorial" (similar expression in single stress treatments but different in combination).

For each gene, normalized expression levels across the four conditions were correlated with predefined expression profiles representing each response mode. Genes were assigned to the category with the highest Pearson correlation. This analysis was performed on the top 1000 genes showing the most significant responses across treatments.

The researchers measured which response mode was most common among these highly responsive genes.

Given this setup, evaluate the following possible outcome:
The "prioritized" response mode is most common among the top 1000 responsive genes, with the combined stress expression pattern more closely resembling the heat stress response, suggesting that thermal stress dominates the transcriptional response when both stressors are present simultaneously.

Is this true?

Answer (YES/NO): NO